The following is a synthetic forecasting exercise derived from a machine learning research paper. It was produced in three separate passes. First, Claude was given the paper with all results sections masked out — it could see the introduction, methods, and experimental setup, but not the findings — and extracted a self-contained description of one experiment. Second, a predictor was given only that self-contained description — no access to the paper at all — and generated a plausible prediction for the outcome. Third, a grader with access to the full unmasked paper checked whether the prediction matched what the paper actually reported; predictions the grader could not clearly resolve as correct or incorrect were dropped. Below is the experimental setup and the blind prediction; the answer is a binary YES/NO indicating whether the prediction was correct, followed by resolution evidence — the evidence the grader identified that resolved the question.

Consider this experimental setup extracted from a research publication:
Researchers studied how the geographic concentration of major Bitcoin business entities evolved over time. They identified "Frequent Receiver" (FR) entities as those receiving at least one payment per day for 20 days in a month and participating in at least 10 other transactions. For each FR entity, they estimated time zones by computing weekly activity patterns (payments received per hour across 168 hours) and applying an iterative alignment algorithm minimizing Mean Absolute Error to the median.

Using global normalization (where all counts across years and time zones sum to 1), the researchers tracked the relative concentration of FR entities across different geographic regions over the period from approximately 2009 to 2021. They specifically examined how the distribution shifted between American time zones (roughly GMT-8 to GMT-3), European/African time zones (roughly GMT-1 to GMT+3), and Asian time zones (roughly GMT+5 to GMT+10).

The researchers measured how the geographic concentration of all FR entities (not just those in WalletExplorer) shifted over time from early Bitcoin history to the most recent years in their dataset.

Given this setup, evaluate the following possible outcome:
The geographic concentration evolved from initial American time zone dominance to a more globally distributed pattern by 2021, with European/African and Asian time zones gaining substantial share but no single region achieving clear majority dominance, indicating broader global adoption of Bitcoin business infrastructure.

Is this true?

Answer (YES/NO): NO